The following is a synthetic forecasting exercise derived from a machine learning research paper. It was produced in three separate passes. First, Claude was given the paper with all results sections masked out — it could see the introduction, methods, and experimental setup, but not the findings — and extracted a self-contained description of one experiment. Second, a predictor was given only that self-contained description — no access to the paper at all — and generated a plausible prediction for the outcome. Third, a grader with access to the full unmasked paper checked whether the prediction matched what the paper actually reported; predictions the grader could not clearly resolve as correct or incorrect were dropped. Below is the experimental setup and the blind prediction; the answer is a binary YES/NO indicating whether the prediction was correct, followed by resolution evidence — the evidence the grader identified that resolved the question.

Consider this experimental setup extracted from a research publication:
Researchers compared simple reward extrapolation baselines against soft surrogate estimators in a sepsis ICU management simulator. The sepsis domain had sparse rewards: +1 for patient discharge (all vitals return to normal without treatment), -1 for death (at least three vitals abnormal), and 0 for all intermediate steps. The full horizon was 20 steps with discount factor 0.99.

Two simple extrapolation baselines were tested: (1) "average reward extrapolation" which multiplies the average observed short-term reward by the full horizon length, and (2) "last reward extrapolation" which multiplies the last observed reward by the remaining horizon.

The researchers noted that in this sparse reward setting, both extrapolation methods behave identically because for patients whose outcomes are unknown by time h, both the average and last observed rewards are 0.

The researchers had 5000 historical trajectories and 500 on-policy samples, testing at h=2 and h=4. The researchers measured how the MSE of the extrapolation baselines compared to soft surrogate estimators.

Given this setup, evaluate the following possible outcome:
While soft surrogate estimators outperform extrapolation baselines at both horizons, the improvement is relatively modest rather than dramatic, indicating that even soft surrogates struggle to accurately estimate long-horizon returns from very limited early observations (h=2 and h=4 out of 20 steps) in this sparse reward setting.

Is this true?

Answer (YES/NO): NO